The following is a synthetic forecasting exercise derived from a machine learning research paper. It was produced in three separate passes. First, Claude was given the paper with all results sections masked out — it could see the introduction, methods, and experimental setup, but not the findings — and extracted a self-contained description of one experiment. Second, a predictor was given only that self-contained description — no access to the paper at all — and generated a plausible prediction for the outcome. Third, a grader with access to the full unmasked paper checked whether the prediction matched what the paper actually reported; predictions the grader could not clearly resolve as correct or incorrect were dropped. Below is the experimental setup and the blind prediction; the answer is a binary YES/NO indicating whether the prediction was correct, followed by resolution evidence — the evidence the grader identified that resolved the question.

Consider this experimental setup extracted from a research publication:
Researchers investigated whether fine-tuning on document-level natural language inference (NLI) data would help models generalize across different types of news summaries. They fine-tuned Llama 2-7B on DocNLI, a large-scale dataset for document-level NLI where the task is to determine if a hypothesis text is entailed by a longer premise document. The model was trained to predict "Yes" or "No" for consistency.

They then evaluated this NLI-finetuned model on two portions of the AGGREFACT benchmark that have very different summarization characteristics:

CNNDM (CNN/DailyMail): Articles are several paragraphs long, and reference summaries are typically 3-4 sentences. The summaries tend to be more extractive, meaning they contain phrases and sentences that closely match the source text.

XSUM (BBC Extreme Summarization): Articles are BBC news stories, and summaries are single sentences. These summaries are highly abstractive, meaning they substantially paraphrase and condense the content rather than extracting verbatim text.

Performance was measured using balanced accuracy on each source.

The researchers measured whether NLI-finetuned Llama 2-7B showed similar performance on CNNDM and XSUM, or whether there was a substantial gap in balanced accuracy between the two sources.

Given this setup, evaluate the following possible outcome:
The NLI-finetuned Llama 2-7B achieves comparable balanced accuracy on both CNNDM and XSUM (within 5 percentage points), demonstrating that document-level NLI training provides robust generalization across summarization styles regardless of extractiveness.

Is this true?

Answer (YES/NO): NO